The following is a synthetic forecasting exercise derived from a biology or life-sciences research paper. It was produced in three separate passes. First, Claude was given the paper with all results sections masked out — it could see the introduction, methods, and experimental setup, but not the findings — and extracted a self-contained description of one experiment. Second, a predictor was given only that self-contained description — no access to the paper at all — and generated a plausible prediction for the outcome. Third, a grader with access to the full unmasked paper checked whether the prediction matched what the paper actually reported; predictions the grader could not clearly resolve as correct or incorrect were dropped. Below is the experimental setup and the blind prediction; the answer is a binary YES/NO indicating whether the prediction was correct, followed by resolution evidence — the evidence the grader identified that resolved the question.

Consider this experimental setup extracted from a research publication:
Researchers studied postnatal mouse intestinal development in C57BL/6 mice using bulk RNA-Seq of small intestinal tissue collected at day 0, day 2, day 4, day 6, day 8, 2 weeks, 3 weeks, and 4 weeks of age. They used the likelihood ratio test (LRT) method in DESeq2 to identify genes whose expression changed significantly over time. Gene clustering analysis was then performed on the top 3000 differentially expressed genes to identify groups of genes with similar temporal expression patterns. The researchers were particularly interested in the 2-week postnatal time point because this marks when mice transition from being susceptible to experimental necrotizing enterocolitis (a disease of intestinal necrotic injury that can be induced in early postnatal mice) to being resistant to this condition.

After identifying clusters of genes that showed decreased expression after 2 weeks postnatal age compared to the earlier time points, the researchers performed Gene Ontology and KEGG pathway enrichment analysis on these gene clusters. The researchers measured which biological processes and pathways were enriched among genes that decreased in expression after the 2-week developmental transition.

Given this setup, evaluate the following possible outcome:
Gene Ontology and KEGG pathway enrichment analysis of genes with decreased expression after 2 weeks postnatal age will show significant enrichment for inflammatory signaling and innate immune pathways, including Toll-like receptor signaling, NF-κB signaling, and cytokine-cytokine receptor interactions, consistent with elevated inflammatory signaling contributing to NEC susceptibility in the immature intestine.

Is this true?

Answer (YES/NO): NO